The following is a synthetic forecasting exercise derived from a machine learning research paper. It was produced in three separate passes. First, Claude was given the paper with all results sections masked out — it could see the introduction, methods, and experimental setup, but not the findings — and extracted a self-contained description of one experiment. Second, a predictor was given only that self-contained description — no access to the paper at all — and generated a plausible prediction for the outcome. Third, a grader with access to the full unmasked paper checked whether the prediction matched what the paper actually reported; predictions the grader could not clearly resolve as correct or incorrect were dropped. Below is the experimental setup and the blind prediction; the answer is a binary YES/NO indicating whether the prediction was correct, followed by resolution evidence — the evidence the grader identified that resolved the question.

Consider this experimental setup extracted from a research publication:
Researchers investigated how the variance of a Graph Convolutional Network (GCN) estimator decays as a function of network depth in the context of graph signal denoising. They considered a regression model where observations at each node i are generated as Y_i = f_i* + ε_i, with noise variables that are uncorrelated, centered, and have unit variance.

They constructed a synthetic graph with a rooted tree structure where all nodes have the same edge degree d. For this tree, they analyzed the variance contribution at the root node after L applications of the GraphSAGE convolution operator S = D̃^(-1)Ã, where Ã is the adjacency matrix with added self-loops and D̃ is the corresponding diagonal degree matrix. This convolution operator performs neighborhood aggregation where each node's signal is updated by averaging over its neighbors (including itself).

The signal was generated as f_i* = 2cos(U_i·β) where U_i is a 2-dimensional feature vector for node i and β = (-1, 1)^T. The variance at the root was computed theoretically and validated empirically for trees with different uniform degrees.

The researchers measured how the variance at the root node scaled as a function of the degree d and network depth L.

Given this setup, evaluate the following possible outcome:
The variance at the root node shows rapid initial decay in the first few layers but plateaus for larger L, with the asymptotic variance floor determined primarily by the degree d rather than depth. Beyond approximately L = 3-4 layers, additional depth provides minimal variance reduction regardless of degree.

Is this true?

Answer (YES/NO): NO